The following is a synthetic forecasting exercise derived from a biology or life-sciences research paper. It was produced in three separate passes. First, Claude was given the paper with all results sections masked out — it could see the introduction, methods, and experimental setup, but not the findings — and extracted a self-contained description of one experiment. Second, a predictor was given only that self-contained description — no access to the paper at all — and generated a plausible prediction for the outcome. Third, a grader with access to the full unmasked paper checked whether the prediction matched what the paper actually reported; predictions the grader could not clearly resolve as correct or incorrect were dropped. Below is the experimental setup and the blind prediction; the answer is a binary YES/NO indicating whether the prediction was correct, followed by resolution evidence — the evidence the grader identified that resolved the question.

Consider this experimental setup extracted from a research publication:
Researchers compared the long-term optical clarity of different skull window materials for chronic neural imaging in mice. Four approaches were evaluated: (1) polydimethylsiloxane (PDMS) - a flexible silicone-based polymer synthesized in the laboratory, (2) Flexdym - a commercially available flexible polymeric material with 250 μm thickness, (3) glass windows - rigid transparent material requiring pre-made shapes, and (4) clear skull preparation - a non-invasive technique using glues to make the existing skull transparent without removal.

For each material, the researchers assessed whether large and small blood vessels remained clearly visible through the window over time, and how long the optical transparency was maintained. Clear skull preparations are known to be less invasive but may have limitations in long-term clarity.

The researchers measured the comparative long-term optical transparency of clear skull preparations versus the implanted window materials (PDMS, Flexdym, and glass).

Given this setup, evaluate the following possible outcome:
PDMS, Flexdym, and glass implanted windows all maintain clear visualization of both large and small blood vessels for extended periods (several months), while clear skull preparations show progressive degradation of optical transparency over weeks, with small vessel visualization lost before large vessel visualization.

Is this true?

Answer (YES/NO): NO